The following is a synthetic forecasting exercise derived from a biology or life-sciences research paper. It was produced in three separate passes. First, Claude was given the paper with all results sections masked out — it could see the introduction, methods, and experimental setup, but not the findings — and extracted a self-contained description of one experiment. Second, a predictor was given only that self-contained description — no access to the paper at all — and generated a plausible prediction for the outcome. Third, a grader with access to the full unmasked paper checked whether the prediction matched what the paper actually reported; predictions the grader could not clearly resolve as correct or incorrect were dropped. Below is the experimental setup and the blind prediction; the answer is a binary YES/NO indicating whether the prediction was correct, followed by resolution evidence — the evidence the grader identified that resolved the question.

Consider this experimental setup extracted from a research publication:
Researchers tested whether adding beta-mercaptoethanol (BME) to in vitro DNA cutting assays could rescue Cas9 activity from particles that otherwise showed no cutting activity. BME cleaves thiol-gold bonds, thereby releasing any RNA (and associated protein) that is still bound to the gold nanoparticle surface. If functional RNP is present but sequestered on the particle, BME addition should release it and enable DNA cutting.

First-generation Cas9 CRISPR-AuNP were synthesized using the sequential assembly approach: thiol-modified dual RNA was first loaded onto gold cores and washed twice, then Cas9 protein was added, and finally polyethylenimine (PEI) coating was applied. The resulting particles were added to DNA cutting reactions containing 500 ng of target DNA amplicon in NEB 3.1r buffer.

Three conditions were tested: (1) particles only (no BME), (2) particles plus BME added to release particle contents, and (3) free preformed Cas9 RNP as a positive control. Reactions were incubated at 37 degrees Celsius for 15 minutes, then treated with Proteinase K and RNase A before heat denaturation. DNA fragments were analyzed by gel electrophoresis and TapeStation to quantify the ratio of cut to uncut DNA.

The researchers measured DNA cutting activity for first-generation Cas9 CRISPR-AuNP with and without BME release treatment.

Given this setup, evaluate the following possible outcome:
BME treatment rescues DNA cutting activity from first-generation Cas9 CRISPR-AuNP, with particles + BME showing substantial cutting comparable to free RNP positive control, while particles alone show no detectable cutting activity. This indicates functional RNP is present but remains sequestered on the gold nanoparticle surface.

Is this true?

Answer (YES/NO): NO